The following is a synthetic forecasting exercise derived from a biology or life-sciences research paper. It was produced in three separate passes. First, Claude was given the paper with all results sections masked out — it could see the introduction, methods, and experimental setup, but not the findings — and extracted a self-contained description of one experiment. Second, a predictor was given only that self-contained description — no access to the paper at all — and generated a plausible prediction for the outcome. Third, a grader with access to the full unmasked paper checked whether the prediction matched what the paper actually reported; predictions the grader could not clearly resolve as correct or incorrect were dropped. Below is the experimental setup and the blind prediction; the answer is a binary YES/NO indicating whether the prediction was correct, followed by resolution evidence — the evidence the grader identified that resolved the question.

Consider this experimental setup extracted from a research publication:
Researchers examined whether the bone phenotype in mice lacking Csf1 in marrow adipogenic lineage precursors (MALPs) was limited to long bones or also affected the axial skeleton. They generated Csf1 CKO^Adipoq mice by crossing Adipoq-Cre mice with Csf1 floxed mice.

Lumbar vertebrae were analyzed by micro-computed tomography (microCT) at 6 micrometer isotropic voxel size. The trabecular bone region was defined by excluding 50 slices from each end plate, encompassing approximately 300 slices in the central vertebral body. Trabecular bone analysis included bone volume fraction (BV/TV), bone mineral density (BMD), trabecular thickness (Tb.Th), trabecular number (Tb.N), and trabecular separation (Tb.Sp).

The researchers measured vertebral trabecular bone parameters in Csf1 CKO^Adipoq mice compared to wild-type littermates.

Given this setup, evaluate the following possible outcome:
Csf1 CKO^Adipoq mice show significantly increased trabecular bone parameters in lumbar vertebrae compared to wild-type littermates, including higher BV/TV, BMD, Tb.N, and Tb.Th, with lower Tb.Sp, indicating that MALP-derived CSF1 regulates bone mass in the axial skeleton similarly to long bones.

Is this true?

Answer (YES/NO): NO